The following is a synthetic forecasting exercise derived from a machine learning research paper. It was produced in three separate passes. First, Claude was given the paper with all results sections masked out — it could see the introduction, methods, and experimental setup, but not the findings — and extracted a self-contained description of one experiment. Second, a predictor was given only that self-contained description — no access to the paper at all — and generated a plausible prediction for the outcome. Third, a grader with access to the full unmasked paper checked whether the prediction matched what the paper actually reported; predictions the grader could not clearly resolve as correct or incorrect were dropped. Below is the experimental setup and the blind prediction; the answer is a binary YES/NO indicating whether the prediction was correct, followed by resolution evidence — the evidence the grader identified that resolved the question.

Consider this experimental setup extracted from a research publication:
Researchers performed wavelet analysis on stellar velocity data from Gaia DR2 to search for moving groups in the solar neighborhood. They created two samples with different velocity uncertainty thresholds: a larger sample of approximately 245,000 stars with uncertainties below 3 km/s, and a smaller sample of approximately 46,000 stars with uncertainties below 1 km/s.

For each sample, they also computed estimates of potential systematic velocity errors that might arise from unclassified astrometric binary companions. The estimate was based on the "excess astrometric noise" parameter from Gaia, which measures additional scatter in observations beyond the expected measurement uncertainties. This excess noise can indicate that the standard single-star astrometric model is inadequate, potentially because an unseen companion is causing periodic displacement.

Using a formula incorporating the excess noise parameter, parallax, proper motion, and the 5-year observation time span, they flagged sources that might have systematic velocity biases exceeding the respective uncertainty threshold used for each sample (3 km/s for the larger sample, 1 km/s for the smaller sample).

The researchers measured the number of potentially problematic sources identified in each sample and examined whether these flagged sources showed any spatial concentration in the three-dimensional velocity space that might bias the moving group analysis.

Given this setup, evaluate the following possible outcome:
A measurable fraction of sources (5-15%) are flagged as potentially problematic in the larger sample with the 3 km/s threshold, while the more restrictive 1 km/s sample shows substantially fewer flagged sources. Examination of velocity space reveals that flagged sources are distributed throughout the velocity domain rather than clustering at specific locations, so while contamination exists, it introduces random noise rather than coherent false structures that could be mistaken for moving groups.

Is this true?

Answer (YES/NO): NO